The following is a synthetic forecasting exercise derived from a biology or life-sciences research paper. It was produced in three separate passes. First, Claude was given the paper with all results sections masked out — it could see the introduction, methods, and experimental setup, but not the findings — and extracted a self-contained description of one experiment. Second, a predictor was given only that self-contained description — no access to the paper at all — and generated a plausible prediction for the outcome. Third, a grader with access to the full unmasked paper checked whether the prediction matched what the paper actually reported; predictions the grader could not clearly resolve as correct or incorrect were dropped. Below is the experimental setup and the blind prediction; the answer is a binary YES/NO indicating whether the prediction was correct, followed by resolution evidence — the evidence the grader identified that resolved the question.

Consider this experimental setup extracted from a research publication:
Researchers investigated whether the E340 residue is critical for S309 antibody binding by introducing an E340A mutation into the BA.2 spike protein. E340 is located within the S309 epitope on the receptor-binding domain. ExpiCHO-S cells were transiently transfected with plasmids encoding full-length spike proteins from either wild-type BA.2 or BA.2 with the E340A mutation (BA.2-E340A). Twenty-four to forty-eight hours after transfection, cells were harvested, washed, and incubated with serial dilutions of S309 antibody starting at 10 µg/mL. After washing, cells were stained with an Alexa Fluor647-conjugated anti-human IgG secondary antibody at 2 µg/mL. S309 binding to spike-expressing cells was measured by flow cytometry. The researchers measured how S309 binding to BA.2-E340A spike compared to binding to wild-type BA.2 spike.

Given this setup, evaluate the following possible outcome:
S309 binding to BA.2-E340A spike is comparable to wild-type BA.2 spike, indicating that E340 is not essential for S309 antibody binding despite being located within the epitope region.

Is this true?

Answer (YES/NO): NO